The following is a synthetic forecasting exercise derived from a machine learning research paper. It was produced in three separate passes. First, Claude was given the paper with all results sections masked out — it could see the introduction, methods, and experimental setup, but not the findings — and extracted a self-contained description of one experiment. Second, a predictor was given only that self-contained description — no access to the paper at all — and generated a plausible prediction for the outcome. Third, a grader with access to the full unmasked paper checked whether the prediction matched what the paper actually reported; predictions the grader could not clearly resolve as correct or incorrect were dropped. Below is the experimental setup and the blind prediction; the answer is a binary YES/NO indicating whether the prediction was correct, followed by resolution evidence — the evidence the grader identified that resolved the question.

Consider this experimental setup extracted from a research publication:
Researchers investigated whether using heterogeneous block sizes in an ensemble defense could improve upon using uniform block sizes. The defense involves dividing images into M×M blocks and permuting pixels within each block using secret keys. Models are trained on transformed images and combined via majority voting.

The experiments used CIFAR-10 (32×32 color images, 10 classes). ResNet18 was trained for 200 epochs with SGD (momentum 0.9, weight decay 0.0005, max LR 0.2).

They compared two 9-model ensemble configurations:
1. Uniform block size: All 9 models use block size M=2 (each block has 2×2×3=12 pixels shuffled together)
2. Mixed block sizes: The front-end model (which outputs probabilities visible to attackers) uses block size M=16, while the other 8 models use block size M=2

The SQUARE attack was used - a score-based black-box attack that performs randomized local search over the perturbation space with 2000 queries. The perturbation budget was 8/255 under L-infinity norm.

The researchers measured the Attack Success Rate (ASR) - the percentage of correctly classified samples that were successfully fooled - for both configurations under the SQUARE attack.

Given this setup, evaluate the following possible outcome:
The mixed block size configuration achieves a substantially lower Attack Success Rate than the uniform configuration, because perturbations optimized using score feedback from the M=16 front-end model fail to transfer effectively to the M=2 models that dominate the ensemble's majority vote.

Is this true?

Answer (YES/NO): YES